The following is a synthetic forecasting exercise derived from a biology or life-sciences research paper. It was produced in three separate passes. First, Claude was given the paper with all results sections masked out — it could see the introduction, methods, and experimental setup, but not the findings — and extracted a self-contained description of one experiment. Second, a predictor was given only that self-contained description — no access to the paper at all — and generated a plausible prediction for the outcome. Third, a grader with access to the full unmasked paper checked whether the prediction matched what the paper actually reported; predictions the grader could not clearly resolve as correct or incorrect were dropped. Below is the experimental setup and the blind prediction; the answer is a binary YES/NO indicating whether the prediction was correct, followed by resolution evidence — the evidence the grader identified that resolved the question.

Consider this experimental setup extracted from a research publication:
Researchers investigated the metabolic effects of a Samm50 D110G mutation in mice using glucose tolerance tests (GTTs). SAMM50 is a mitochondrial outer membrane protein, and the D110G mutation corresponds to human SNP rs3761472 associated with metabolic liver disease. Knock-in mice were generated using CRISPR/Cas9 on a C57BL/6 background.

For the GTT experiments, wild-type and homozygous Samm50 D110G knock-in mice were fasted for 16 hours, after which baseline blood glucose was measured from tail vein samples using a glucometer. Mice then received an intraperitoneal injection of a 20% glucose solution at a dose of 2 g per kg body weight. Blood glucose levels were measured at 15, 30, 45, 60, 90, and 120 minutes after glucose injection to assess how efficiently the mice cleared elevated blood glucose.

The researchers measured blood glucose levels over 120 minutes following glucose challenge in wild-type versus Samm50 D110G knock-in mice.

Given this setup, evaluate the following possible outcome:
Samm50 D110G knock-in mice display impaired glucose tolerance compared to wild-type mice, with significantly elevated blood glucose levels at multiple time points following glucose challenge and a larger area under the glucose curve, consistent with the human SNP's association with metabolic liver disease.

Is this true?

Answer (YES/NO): YES